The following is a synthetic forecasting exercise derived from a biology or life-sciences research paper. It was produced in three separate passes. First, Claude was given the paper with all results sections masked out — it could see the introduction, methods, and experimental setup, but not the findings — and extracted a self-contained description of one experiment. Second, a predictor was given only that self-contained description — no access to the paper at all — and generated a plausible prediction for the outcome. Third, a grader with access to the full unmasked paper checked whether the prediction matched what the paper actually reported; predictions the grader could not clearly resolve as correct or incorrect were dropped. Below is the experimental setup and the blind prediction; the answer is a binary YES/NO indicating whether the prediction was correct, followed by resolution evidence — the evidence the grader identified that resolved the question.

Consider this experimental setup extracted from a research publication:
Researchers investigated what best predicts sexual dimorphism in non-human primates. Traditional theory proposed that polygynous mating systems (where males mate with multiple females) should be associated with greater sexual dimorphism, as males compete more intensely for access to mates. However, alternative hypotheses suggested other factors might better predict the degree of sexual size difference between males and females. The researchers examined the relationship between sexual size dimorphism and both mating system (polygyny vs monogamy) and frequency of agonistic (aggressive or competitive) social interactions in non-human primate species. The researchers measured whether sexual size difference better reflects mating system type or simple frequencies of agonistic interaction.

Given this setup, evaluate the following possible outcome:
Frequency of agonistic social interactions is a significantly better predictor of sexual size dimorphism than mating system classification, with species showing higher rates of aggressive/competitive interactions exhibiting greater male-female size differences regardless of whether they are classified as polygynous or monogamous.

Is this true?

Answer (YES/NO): YES